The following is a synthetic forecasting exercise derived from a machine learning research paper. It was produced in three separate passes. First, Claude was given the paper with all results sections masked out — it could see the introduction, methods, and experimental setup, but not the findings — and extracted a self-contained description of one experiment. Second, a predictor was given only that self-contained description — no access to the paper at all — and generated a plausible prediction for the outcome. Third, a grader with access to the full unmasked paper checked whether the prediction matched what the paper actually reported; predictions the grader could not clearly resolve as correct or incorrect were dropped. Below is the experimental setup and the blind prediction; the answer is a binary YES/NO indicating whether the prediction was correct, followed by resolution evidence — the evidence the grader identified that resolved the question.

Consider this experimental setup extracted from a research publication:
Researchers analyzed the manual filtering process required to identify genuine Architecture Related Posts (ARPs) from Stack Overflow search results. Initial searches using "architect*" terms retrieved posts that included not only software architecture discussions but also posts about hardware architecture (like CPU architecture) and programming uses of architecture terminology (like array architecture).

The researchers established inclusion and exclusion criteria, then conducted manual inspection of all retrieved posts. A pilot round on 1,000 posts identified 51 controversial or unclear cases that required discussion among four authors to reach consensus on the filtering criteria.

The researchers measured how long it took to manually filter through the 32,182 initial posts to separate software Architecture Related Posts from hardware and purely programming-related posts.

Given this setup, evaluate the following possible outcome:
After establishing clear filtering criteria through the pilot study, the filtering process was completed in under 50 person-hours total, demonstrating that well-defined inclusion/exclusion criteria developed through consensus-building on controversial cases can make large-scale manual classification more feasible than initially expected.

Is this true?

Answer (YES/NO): NO